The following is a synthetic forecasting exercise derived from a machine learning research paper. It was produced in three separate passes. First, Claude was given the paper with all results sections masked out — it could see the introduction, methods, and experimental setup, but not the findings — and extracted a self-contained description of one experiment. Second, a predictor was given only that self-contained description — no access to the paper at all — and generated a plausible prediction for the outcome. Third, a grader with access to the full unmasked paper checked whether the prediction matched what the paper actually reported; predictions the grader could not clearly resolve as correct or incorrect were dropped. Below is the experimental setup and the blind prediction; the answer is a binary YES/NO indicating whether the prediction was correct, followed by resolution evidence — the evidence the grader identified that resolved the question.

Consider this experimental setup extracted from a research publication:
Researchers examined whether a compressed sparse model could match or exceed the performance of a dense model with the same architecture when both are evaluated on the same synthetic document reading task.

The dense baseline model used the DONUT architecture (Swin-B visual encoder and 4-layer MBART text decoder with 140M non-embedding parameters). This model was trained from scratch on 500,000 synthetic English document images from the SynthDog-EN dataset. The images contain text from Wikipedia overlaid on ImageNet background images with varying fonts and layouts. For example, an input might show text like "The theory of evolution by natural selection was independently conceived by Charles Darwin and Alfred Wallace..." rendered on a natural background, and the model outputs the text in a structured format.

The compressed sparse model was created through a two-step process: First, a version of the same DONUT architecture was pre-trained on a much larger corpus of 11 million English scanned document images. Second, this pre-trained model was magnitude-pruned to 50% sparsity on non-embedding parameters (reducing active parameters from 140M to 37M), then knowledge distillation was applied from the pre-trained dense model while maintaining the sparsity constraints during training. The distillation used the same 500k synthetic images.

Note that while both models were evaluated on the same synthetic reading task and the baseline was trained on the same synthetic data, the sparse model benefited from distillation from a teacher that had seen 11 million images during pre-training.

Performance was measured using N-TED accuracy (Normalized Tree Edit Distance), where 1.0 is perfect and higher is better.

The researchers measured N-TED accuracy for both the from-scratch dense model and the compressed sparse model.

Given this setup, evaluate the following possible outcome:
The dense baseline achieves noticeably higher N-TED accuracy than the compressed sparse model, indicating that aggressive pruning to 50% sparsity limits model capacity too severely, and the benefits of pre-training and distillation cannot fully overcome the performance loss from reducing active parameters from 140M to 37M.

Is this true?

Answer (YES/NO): NO